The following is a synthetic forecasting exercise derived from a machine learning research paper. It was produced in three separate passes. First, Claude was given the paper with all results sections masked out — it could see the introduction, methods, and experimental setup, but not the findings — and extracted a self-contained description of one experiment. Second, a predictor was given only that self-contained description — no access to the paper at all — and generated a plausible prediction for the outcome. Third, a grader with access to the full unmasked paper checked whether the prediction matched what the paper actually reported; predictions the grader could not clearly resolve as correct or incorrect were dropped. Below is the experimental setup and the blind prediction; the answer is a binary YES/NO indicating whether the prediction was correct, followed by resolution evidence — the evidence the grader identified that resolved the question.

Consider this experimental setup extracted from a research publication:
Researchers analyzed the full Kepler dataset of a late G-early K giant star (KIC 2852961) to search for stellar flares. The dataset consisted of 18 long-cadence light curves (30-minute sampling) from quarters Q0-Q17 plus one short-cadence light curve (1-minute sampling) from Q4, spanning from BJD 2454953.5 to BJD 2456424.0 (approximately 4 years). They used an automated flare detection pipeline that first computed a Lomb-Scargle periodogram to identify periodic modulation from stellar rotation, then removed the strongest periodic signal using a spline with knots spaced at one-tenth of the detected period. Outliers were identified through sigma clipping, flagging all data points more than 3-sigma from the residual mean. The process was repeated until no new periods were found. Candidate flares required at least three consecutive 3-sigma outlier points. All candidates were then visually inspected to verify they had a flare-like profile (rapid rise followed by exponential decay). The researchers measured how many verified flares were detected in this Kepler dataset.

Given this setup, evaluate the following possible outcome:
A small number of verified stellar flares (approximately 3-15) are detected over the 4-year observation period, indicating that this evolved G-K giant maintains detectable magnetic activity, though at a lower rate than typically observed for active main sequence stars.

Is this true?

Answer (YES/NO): NO